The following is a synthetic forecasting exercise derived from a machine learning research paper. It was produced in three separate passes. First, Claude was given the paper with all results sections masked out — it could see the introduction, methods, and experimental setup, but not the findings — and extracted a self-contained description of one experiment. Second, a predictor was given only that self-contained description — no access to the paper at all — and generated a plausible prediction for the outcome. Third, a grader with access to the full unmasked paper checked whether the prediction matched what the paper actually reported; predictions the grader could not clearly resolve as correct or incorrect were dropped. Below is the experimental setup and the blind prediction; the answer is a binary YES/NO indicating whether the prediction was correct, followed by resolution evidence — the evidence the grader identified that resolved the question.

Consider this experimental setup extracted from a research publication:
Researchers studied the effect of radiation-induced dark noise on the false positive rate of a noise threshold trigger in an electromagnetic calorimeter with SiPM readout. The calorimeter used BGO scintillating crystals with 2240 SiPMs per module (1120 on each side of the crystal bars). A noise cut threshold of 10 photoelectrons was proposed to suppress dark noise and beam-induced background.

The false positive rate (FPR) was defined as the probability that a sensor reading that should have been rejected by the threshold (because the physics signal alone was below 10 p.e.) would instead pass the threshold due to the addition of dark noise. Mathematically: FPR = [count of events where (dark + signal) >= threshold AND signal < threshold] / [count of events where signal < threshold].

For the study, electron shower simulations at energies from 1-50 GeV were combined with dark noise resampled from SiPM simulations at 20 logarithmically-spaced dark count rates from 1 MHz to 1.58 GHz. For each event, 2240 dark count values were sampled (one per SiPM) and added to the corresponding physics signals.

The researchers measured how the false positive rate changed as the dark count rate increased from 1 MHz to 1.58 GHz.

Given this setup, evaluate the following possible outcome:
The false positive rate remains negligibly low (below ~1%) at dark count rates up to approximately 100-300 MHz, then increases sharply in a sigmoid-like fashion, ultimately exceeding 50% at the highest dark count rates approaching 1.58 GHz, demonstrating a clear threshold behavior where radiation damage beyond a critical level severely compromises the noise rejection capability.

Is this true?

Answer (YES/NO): NO